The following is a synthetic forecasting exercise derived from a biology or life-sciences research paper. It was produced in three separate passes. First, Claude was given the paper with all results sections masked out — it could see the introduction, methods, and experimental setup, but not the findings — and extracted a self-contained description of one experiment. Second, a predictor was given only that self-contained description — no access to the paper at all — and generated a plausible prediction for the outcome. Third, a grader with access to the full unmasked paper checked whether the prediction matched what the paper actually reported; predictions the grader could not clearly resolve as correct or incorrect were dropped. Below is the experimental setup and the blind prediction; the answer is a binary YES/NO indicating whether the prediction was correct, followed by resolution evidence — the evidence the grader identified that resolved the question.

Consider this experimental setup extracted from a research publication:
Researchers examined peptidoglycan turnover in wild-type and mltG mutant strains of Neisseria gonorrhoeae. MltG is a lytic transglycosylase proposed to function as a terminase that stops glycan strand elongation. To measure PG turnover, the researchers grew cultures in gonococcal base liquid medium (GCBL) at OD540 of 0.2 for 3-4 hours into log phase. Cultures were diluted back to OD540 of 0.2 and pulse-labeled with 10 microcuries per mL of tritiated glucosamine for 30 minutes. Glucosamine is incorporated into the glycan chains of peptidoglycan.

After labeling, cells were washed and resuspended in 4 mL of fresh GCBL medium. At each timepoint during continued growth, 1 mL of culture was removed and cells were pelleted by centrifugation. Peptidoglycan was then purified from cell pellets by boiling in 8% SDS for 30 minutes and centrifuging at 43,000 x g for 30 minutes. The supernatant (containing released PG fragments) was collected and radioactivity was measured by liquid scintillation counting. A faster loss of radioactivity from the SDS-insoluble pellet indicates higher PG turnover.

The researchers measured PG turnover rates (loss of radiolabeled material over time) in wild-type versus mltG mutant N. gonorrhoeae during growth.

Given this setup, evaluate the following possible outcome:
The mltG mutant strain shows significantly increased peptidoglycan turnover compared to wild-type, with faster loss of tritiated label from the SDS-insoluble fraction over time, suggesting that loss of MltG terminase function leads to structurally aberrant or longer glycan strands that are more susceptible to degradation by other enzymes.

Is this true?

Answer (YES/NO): YES